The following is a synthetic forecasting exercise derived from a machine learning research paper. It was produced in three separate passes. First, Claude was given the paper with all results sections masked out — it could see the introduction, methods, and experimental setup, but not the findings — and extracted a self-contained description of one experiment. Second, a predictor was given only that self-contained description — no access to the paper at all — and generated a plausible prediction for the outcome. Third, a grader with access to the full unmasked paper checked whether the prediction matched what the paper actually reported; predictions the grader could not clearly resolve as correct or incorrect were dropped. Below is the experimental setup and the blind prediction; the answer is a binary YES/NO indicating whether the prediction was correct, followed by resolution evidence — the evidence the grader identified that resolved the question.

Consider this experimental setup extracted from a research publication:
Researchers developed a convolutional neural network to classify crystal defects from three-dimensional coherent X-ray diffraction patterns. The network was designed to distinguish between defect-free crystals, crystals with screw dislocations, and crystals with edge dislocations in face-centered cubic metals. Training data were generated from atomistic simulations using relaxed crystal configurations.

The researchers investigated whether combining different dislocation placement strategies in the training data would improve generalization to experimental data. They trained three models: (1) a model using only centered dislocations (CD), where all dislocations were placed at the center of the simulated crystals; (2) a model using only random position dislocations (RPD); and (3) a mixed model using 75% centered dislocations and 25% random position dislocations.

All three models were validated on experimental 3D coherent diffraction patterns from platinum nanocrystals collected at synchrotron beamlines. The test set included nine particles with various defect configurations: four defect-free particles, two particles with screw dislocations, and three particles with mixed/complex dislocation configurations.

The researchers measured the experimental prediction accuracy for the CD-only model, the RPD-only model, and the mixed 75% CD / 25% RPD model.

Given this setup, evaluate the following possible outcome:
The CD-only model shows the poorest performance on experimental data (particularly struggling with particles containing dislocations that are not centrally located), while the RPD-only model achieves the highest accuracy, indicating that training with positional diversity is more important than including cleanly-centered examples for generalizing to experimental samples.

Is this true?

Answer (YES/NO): NO